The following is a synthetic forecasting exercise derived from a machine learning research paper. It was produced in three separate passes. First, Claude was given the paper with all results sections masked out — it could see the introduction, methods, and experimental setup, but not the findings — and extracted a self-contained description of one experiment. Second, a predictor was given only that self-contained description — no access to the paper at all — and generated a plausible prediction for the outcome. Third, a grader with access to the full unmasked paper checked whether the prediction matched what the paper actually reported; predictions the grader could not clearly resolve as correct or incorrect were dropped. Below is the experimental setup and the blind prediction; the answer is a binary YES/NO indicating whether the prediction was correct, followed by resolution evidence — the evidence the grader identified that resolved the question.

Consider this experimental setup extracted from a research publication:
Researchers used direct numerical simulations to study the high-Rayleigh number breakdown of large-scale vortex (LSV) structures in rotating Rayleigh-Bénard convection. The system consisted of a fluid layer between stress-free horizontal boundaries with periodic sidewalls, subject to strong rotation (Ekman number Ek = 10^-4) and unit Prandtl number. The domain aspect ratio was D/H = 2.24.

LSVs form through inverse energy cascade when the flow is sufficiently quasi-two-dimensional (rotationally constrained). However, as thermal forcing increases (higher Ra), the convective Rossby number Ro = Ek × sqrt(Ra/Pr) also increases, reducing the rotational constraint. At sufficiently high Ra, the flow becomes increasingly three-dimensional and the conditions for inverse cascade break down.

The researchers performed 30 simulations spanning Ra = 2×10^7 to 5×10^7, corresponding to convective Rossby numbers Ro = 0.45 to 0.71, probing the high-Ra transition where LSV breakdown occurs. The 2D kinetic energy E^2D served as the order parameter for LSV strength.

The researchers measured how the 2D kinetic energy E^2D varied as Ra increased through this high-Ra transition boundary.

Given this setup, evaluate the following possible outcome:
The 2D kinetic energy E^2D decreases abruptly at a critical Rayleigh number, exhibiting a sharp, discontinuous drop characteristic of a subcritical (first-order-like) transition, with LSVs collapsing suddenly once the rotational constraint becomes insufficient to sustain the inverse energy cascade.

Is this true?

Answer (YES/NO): YES